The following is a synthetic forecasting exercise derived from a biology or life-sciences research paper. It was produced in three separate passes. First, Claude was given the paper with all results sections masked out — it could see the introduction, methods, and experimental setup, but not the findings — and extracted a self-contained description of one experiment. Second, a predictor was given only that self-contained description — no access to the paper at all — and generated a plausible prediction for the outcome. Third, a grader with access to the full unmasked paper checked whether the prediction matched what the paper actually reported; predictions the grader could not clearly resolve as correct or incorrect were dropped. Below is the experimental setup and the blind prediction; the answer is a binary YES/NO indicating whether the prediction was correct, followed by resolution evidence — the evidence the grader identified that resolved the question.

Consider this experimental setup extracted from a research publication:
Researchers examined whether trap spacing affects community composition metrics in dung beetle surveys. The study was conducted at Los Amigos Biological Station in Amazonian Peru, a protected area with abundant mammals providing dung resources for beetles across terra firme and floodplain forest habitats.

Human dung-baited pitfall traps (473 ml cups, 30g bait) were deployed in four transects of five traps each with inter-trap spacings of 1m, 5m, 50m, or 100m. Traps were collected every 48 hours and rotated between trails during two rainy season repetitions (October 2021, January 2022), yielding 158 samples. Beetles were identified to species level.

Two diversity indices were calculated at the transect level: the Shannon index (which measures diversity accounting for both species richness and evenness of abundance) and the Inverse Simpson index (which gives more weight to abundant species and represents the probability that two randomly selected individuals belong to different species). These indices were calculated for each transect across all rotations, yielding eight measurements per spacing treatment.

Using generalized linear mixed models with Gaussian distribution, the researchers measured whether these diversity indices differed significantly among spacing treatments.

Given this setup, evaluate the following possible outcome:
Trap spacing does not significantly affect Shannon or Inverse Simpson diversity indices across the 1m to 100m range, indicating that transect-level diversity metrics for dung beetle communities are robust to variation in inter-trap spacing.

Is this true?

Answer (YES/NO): YES